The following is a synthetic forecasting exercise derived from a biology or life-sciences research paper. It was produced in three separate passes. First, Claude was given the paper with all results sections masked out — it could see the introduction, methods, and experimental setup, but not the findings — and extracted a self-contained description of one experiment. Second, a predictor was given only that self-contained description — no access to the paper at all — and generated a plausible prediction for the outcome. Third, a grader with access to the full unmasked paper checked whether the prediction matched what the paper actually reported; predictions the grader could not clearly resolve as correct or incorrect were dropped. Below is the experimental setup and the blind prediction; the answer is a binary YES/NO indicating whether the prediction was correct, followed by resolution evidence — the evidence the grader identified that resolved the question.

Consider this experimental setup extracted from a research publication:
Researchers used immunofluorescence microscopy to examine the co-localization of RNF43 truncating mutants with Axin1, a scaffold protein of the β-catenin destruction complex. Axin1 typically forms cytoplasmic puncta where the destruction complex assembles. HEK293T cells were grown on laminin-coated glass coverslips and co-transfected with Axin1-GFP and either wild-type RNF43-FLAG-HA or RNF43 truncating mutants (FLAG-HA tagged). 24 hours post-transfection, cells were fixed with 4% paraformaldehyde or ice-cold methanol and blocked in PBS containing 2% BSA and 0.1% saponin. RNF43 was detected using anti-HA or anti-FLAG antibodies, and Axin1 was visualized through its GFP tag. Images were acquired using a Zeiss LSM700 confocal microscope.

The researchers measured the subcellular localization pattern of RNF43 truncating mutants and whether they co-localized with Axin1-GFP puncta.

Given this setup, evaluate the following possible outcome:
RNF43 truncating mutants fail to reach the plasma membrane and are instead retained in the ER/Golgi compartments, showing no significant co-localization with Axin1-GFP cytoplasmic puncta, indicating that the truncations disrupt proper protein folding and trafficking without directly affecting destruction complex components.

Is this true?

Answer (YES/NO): NO